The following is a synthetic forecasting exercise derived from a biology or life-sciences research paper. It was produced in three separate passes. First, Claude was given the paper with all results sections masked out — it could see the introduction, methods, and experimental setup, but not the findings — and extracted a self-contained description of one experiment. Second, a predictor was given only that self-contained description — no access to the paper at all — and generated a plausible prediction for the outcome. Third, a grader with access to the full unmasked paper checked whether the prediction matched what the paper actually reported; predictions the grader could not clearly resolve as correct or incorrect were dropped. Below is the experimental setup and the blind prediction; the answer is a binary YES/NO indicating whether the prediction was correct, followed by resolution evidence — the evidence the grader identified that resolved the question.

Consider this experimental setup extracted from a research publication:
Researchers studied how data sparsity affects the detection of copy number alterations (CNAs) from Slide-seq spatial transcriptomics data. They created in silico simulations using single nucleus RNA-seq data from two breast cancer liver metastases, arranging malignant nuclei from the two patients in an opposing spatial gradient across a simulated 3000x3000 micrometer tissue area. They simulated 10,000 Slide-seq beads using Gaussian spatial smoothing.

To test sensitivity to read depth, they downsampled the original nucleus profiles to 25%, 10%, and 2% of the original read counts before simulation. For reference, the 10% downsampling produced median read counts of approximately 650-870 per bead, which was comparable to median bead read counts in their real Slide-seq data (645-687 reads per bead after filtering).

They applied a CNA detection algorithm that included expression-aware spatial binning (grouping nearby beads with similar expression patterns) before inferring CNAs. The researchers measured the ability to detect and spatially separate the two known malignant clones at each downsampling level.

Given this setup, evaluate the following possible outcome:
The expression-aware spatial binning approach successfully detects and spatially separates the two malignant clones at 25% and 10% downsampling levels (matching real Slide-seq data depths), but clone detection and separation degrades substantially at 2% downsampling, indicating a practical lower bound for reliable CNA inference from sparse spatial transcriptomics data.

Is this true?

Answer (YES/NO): YES